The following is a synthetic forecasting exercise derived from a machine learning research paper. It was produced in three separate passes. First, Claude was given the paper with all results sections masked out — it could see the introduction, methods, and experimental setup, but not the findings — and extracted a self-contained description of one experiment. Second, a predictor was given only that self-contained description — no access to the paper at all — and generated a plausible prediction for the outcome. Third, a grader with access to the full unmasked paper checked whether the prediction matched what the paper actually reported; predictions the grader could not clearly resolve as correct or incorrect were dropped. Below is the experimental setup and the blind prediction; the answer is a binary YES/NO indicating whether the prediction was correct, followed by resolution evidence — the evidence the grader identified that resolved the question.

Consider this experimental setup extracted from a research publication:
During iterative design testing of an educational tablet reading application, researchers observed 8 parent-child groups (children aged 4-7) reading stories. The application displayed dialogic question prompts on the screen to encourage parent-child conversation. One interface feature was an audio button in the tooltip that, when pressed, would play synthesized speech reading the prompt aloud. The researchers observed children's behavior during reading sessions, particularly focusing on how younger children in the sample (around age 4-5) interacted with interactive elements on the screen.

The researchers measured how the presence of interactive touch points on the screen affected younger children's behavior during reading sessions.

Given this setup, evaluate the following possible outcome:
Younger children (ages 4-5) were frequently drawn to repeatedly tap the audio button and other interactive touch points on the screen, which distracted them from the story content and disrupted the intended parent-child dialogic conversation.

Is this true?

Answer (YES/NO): NO